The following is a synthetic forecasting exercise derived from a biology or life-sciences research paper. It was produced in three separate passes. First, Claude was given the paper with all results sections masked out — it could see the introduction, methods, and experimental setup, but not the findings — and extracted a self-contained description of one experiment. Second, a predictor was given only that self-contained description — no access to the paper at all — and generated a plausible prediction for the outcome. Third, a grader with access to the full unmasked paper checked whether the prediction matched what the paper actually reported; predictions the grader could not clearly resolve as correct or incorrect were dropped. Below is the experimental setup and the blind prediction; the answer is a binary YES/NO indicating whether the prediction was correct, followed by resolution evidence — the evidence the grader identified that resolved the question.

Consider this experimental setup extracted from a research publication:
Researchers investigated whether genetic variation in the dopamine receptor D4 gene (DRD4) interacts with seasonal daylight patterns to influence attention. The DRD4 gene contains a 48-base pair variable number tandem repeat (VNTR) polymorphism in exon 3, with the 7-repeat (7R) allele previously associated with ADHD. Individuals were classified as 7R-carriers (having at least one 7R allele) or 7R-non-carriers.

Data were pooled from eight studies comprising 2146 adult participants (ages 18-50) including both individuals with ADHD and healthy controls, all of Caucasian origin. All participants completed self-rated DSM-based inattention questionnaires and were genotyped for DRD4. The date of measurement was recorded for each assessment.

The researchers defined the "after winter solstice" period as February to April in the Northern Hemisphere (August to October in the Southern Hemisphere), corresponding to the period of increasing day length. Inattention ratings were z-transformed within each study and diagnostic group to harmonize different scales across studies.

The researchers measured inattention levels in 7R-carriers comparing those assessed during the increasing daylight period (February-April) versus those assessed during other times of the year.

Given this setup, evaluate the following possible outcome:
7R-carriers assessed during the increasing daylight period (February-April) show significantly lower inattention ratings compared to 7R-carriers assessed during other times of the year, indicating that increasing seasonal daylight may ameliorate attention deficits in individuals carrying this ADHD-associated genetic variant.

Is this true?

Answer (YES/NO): YES